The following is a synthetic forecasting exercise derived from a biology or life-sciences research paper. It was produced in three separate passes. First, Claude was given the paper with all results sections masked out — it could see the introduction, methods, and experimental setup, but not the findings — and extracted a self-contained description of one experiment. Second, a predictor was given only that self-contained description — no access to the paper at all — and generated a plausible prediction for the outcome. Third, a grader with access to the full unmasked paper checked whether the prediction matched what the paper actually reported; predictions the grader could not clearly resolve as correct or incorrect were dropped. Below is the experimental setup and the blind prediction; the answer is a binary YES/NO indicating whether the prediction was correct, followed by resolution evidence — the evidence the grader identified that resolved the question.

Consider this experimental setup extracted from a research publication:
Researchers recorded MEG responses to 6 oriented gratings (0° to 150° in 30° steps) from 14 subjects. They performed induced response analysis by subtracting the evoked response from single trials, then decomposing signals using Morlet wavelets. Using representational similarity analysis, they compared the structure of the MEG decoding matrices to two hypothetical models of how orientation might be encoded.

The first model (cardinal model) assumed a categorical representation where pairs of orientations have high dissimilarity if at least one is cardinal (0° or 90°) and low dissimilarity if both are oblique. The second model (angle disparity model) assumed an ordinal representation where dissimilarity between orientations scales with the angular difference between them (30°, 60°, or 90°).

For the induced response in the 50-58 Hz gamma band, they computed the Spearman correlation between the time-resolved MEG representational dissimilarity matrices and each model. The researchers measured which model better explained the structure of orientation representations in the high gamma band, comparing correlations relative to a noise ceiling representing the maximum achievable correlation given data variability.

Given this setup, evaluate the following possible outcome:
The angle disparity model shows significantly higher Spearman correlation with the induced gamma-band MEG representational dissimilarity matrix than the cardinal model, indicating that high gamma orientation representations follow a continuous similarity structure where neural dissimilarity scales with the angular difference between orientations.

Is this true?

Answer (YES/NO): NO